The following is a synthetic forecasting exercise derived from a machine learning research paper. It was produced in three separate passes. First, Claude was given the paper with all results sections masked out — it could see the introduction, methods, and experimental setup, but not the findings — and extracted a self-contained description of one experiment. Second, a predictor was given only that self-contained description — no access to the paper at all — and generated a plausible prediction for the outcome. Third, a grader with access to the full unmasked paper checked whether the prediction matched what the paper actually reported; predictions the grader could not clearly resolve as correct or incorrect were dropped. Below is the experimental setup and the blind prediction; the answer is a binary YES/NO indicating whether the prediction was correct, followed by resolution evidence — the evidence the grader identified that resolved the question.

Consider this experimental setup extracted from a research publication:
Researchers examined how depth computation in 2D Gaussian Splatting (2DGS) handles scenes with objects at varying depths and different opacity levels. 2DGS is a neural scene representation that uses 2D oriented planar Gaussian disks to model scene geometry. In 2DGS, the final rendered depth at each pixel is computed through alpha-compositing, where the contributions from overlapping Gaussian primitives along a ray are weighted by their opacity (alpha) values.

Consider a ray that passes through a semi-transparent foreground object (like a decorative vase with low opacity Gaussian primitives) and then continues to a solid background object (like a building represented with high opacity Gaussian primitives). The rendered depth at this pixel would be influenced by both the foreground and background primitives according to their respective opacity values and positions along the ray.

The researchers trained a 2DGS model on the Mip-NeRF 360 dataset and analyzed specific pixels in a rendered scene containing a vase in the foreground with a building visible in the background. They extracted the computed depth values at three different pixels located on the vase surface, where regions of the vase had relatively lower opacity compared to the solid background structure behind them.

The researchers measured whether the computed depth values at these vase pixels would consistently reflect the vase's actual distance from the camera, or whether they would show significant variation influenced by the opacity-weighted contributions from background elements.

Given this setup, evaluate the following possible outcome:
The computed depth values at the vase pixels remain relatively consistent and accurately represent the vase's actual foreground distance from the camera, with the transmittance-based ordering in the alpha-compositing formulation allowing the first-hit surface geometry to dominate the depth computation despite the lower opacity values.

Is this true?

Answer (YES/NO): NO